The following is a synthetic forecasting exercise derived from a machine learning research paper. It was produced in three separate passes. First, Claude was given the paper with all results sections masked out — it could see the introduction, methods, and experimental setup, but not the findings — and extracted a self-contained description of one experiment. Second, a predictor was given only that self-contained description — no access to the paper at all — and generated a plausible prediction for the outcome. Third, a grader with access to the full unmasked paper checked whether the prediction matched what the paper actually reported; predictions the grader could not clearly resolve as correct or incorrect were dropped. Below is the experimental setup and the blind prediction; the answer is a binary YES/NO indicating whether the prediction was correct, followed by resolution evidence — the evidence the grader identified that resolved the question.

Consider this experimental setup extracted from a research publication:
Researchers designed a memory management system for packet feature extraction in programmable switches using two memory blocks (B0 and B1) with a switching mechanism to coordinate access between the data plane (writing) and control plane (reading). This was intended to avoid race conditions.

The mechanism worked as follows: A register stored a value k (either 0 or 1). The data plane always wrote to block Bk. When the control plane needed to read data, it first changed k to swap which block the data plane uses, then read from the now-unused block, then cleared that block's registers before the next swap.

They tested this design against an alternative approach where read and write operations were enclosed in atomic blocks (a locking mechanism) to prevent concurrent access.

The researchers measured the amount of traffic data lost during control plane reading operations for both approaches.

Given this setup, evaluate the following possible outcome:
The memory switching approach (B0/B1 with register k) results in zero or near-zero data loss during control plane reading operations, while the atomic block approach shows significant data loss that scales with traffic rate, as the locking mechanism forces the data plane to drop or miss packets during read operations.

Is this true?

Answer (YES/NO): NO